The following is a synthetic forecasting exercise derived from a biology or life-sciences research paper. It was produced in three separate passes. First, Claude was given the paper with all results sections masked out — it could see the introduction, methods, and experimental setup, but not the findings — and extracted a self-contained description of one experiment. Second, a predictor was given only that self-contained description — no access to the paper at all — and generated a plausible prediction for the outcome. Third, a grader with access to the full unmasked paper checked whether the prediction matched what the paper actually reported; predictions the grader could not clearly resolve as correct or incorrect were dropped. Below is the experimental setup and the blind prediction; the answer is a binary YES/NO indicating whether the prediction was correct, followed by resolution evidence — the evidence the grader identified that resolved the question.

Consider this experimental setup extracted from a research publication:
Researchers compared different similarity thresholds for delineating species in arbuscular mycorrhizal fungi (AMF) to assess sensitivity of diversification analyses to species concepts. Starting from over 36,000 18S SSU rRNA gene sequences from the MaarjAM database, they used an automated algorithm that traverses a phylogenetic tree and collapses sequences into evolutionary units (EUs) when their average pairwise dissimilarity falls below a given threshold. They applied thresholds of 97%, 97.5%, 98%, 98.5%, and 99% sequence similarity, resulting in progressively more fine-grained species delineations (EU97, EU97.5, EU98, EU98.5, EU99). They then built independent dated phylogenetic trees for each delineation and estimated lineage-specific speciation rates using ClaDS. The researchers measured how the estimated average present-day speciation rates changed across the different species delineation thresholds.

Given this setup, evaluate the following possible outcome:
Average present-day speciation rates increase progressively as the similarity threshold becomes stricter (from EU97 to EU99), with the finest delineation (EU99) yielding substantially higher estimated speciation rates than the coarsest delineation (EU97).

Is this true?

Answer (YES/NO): NO